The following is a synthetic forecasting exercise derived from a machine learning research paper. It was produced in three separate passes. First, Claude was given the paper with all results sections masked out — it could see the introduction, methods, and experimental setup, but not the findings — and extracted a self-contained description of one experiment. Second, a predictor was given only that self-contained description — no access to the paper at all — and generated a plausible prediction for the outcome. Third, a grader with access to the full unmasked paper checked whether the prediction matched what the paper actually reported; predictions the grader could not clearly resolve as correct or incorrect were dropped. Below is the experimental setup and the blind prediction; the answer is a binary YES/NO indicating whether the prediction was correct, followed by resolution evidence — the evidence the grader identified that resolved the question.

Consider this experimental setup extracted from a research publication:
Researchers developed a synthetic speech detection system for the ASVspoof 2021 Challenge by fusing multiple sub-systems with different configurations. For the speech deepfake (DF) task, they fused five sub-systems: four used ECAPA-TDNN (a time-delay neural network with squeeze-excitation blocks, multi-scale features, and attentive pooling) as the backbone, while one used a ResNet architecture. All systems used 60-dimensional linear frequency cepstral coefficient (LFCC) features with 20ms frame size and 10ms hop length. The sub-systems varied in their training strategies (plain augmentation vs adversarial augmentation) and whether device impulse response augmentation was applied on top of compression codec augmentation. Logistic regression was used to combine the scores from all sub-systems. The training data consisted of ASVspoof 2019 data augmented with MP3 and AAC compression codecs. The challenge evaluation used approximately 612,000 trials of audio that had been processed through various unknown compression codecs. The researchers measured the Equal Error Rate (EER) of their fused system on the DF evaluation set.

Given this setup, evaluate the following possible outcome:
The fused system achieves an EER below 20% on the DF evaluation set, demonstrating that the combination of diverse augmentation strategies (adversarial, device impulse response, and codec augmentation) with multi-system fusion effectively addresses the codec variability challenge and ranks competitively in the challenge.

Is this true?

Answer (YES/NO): NO